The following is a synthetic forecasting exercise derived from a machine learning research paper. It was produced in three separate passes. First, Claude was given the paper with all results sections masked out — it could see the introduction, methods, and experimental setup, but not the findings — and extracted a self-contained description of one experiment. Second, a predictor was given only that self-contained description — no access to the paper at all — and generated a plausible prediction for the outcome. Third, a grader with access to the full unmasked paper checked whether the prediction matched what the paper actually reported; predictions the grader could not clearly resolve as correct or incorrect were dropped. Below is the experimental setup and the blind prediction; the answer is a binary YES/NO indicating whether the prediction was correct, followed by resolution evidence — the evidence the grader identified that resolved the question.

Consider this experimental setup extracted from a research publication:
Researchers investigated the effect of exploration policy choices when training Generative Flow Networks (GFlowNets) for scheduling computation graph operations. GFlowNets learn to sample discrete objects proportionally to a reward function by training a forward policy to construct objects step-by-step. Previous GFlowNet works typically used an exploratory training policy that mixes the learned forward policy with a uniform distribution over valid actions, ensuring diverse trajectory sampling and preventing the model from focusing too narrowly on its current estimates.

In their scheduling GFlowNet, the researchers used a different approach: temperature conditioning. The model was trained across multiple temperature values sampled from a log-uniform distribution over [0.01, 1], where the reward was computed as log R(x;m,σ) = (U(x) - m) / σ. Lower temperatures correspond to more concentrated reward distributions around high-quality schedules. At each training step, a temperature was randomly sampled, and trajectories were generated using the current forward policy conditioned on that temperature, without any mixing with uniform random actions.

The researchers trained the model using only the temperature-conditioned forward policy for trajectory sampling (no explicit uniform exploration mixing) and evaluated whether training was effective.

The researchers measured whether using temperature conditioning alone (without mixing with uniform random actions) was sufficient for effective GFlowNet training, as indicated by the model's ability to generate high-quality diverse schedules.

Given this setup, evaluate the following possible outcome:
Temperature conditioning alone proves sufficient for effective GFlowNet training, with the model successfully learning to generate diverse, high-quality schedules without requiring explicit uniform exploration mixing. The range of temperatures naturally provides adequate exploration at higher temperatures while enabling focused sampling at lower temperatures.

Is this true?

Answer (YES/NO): YES